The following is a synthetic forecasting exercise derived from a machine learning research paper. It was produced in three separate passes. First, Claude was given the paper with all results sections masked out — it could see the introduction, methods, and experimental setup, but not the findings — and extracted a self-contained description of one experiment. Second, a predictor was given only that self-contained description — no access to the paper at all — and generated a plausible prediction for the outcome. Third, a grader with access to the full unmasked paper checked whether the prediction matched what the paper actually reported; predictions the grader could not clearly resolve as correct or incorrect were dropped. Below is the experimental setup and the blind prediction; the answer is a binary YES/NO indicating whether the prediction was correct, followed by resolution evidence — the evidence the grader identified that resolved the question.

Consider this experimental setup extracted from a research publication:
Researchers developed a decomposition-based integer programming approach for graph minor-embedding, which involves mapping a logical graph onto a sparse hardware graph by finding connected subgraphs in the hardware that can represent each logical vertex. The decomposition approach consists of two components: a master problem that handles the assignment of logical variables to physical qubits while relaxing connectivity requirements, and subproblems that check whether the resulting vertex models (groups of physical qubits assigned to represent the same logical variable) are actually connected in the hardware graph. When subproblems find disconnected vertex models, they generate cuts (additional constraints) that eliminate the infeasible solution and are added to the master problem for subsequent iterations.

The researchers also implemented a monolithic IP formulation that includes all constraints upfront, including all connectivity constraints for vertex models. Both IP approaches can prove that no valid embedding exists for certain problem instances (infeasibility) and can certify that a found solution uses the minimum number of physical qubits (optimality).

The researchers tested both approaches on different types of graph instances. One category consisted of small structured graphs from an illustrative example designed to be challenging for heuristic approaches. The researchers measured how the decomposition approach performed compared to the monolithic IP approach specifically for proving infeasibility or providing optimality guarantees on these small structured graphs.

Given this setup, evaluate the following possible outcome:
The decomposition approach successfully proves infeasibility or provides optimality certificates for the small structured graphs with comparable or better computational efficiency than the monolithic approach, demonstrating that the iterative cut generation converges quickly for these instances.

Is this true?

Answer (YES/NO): NO